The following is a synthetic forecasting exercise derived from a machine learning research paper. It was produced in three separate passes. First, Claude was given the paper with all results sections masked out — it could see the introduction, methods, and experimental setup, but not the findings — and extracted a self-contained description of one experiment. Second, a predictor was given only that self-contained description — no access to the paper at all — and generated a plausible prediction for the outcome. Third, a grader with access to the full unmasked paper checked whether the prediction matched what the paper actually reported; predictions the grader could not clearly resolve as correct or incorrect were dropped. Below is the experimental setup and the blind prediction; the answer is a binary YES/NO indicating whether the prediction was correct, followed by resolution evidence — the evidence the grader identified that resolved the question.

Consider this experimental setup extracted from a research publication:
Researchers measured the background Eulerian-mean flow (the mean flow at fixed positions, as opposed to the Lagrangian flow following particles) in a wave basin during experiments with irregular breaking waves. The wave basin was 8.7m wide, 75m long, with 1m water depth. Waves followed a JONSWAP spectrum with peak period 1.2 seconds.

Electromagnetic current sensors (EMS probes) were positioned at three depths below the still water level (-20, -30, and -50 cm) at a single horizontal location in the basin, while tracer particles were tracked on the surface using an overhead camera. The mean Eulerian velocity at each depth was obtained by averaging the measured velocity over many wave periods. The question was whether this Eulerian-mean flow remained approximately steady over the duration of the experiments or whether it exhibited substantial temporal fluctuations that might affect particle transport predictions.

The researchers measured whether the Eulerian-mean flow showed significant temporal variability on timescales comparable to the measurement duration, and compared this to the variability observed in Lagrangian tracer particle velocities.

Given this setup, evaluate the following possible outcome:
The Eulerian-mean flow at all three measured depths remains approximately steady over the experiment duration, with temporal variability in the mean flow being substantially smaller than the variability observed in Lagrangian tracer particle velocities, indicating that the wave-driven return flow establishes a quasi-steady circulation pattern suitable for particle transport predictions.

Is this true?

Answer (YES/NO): YES